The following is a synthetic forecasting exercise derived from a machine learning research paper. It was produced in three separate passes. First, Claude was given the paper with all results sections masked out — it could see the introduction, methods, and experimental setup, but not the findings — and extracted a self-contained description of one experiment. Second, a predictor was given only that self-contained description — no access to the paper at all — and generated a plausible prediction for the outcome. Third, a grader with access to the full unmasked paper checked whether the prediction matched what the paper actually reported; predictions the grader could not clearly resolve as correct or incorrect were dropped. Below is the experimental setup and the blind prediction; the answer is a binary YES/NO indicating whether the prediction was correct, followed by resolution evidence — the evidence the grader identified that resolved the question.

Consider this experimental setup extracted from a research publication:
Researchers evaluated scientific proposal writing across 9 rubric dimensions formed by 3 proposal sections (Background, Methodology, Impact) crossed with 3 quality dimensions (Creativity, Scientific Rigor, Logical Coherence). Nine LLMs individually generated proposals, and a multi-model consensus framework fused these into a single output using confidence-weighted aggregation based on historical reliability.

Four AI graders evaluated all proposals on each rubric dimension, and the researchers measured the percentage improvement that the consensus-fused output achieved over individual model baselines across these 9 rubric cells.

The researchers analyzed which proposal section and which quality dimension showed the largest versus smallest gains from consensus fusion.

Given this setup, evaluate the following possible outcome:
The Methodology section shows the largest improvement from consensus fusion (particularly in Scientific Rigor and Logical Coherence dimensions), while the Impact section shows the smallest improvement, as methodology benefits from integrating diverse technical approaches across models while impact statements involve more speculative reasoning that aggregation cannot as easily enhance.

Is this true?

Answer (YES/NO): NO